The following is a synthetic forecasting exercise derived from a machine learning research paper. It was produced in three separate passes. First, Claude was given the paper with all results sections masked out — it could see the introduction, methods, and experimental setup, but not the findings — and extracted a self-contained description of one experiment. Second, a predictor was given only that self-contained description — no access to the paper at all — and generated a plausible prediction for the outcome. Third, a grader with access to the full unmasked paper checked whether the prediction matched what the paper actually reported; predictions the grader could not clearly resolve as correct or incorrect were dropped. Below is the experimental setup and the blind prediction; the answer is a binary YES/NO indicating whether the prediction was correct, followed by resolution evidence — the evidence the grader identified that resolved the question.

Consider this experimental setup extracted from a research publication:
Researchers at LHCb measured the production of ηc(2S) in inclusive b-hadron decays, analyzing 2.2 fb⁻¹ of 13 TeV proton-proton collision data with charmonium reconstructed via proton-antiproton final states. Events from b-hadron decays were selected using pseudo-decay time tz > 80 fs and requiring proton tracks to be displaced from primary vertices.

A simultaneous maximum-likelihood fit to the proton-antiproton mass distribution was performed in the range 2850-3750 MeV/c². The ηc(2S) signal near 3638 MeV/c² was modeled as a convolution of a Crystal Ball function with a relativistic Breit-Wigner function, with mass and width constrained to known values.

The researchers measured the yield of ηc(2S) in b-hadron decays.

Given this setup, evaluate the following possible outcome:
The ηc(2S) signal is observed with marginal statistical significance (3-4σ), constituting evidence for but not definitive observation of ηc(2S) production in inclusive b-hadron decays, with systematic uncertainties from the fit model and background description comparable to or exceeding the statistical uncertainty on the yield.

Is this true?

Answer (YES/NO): NO